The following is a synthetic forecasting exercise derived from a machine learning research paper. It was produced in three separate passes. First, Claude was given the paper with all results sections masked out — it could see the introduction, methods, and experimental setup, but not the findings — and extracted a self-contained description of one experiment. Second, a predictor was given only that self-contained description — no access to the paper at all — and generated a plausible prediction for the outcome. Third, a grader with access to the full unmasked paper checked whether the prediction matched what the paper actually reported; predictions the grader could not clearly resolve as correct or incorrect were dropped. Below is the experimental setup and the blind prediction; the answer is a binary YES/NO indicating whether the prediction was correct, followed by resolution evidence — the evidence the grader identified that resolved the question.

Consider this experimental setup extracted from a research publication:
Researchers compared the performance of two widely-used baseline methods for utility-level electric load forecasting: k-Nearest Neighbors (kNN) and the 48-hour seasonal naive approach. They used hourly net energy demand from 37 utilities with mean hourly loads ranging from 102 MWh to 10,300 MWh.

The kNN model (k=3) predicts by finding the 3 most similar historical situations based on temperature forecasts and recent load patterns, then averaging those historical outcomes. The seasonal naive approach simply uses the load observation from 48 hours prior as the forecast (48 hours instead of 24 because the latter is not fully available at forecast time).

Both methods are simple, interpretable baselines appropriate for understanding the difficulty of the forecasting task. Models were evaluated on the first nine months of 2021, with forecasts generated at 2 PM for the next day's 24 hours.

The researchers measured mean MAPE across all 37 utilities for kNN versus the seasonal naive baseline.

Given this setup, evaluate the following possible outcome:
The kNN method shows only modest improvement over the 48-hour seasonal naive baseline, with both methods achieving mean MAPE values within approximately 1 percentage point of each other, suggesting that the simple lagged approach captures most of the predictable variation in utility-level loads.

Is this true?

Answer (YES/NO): NO